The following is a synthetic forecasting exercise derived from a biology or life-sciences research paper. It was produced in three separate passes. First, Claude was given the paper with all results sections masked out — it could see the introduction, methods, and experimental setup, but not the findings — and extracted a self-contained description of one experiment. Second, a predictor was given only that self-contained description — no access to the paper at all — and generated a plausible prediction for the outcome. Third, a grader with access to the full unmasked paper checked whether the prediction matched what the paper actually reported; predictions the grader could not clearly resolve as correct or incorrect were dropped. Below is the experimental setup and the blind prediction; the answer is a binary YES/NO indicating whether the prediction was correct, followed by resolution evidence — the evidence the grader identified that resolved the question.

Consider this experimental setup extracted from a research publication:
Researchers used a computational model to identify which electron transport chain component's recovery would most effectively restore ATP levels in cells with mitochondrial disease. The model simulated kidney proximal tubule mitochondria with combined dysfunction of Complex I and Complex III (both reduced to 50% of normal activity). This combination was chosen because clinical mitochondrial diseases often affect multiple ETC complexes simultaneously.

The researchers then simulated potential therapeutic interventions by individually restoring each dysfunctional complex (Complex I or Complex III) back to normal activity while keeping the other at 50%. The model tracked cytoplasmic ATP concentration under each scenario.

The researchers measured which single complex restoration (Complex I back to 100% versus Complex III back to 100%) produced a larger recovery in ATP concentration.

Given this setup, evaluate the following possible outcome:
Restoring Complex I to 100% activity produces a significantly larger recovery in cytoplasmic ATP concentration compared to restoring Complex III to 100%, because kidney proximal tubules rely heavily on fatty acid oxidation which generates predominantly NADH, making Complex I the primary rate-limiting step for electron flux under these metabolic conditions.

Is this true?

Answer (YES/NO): NO